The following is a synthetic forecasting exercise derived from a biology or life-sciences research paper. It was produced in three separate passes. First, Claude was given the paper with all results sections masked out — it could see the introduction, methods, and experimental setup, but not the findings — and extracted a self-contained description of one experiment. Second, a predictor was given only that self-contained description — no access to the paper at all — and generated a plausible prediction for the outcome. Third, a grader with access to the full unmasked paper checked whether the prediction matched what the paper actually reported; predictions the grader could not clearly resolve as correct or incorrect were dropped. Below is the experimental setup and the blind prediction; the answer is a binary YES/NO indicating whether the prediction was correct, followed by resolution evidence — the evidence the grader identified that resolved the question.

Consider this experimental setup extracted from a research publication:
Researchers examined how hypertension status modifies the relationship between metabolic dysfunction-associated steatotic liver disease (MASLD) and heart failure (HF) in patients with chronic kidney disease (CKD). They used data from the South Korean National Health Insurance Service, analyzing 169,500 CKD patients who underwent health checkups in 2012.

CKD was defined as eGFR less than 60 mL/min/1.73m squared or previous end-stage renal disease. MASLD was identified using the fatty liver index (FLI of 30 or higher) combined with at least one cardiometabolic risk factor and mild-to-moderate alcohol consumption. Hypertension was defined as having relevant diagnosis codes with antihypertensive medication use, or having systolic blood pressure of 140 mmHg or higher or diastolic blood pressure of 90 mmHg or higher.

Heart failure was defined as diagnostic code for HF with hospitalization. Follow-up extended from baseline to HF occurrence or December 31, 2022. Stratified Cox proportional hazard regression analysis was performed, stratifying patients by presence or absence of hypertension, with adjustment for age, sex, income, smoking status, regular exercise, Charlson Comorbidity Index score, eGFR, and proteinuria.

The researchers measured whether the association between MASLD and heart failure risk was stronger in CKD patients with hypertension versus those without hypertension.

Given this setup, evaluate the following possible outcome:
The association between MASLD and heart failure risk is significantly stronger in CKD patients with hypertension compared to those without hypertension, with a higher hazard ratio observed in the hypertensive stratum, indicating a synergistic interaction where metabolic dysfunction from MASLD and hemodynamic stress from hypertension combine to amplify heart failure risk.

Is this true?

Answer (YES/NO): NO